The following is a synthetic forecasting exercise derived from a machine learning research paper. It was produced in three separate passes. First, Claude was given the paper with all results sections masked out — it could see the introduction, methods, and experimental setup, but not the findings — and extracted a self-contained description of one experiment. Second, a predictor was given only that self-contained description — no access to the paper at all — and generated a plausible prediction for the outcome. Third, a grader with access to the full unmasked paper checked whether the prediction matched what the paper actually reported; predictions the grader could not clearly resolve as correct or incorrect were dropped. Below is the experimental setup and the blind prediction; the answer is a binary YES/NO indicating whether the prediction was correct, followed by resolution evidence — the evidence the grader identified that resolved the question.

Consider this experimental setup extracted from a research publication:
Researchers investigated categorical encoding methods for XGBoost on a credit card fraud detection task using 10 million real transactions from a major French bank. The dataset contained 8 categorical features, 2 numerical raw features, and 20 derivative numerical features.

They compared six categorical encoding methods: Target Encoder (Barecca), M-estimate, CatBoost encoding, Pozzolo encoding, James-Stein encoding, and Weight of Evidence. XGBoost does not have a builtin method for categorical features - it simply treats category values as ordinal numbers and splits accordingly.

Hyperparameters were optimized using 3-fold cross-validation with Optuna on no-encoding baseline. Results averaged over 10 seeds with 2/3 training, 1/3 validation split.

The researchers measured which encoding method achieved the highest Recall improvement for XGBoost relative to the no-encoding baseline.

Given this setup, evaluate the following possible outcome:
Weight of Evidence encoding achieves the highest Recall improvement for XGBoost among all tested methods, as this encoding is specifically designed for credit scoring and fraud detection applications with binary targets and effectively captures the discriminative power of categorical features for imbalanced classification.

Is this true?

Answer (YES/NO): NO